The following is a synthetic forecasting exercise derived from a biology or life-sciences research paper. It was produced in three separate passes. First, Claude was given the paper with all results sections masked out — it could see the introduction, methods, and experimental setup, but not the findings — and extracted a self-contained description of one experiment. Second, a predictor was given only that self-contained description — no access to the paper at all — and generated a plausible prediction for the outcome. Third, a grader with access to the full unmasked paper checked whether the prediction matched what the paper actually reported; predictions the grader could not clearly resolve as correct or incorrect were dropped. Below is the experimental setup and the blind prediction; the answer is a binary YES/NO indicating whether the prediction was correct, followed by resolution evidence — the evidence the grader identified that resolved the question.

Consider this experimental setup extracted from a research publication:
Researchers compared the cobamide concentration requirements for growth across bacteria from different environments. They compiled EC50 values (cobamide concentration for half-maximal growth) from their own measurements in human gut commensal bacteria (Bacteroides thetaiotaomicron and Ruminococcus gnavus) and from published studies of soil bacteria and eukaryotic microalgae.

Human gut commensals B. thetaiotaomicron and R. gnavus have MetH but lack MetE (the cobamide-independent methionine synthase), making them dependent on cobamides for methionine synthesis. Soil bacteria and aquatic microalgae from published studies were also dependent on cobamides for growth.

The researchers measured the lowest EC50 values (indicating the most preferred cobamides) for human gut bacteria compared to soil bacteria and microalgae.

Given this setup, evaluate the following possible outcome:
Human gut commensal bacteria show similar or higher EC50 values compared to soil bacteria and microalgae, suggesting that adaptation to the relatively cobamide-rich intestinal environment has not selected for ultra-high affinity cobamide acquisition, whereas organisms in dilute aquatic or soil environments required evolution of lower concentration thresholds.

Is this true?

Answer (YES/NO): YES